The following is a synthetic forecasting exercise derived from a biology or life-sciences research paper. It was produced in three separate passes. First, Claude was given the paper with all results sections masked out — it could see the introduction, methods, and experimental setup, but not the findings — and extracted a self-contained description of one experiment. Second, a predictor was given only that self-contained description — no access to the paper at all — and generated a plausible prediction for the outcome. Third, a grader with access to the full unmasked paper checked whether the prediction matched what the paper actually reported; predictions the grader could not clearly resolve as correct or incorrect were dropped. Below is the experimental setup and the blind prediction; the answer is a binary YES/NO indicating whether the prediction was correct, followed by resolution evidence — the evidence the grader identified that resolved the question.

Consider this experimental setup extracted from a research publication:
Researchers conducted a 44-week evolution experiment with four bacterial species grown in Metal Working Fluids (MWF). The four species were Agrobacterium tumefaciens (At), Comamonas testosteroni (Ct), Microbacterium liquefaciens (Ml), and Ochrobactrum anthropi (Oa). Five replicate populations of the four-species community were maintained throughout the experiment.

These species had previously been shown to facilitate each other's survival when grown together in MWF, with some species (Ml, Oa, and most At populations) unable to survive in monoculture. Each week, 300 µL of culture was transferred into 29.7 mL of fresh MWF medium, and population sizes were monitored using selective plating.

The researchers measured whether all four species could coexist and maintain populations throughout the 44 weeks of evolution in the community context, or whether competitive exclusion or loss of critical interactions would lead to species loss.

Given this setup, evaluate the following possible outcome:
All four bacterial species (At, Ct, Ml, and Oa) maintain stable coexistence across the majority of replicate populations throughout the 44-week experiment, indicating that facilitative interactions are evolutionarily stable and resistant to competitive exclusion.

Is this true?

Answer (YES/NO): NO